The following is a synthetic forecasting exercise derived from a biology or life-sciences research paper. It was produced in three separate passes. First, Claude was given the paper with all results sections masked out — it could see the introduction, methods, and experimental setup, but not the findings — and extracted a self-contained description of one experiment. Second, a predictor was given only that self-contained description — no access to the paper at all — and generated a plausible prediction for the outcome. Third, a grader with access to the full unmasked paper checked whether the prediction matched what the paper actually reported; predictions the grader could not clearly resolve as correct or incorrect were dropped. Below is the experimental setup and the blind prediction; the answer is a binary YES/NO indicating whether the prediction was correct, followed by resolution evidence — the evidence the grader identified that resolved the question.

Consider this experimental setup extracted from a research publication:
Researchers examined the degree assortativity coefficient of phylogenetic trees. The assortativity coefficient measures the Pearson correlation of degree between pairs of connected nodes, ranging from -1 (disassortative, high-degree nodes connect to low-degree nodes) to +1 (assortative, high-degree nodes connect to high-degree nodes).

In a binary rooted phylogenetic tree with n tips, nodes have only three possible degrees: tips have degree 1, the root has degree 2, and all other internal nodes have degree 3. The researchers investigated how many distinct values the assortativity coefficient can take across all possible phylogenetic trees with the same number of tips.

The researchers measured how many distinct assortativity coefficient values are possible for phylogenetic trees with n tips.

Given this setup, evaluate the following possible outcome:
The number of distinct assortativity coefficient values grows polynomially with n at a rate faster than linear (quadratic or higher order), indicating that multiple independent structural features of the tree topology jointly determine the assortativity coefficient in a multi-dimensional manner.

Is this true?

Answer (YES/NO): NO